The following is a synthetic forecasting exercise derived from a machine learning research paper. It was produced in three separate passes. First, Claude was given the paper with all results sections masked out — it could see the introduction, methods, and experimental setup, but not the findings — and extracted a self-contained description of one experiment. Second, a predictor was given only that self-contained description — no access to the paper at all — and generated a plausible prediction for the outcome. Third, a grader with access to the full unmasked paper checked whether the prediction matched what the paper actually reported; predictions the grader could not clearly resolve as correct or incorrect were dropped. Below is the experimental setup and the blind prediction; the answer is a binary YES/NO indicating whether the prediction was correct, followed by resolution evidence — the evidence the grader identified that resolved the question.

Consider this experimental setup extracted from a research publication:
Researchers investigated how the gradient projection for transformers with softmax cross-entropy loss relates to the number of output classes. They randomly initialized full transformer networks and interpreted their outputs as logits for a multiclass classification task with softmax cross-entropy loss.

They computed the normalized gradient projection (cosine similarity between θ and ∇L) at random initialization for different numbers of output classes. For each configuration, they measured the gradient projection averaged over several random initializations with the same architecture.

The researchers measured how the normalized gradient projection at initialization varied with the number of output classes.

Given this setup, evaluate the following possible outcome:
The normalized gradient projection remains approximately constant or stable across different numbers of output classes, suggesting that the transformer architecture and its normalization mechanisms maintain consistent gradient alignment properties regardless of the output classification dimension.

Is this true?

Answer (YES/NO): NO